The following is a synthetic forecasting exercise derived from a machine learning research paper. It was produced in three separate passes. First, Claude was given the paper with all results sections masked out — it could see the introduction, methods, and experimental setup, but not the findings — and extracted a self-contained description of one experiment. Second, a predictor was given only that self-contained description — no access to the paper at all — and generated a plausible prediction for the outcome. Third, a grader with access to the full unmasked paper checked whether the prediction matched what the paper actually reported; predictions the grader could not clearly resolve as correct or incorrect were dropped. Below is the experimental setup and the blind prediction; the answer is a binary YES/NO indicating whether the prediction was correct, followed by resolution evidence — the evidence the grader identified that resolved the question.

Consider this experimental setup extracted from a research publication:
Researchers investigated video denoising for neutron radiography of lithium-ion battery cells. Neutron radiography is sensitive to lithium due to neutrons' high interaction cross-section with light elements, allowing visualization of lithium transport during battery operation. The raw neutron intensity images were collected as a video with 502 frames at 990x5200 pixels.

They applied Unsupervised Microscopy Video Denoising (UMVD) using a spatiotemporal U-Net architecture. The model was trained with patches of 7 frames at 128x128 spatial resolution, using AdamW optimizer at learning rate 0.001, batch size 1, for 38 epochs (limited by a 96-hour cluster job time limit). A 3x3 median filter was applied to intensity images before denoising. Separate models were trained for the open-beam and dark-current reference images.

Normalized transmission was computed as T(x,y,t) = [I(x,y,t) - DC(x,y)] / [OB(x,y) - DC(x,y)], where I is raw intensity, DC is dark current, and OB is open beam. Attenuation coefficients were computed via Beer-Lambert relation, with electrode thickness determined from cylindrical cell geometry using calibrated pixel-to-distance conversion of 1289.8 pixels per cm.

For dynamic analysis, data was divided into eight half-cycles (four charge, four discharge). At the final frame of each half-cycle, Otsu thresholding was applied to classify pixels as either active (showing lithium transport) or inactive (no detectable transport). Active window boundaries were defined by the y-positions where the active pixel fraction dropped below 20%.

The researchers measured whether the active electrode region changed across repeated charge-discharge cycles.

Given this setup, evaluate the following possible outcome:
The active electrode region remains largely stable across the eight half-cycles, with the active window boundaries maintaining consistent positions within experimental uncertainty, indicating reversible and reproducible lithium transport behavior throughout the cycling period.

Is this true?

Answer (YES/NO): NO